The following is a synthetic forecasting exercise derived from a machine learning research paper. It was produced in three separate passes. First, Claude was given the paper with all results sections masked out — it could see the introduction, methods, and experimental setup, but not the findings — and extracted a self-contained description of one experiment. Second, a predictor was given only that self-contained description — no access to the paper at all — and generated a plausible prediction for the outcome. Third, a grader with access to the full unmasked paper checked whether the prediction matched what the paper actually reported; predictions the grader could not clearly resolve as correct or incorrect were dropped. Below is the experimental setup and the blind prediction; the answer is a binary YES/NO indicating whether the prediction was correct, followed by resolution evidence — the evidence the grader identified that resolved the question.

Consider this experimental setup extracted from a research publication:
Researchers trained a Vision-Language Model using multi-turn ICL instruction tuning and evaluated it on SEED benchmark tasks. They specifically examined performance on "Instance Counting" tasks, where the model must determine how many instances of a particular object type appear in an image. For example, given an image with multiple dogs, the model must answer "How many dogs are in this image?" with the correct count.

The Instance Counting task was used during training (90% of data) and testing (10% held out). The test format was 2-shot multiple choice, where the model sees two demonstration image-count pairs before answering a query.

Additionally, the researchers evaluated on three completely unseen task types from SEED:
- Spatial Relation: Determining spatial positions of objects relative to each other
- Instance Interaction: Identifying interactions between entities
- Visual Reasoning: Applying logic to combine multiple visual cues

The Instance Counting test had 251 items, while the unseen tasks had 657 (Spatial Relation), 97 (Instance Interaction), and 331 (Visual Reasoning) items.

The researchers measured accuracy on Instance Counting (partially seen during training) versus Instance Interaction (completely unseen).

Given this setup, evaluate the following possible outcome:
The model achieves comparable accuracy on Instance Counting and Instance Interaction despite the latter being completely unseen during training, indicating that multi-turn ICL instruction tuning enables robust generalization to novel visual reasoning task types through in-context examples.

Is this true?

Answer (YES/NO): YES